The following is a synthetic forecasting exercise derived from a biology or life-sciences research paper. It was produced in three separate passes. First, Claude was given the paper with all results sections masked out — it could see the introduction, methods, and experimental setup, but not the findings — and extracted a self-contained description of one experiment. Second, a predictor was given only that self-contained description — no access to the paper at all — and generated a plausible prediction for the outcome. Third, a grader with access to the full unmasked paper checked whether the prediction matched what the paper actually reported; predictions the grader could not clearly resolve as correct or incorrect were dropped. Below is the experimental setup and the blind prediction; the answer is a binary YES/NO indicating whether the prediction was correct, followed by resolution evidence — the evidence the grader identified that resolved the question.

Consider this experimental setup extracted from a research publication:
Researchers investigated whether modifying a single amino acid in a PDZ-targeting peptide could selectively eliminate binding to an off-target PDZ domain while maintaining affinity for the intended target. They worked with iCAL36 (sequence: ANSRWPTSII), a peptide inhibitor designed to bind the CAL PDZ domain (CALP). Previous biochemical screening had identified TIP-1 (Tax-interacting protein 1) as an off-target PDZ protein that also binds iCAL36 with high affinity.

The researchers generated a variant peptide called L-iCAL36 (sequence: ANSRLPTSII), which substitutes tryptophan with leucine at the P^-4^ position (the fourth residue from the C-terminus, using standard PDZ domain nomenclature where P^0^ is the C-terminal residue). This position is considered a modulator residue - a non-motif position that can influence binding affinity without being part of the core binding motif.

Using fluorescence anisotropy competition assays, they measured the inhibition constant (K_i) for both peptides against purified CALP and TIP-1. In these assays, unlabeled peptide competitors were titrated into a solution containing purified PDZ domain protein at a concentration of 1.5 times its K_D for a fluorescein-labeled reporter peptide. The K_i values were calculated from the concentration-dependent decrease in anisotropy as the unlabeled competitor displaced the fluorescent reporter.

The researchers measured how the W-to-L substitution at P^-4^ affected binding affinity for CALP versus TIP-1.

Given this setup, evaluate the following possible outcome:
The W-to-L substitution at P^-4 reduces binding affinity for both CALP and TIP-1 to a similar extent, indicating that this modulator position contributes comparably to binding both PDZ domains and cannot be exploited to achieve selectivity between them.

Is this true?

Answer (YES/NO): NO